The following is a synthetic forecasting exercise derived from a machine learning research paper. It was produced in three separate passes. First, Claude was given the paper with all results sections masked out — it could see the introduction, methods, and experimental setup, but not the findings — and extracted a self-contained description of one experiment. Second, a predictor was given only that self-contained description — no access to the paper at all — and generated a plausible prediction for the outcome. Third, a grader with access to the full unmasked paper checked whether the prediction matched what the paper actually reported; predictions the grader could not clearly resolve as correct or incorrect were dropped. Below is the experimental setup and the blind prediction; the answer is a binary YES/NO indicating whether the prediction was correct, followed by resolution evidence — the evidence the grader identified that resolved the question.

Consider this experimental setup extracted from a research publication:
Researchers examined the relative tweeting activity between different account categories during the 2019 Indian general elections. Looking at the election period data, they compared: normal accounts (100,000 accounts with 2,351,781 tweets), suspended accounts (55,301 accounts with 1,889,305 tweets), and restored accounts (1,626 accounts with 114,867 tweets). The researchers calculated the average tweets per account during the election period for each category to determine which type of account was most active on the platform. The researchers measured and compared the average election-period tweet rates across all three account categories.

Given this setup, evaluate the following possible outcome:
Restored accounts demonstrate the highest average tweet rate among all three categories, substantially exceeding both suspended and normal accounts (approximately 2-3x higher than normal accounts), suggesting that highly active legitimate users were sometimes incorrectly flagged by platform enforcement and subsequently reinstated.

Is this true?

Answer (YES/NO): YES